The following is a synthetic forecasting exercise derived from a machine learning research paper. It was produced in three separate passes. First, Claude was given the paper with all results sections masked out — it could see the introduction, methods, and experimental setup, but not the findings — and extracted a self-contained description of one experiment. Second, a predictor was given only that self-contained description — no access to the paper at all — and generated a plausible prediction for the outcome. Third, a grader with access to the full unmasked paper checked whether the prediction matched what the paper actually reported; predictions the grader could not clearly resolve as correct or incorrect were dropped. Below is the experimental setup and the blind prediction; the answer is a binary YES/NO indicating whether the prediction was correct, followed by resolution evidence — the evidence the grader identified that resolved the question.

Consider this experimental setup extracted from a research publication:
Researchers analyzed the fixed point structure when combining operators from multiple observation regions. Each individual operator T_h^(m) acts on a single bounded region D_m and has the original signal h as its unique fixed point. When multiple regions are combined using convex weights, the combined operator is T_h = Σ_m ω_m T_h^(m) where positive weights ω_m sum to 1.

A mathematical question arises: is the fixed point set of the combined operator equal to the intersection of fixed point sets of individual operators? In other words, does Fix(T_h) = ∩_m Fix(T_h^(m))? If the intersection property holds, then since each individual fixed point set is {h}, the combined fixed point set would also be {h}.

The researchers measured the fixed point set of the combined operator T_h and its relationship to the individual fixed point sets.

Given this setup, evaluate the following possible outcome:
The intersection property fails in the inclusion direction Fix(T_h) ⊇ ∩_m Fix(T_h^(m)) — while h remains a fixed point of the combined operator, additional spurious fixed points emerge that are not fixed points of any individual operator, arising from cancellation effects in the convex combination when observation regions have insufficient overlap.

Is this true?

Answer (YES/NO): NO